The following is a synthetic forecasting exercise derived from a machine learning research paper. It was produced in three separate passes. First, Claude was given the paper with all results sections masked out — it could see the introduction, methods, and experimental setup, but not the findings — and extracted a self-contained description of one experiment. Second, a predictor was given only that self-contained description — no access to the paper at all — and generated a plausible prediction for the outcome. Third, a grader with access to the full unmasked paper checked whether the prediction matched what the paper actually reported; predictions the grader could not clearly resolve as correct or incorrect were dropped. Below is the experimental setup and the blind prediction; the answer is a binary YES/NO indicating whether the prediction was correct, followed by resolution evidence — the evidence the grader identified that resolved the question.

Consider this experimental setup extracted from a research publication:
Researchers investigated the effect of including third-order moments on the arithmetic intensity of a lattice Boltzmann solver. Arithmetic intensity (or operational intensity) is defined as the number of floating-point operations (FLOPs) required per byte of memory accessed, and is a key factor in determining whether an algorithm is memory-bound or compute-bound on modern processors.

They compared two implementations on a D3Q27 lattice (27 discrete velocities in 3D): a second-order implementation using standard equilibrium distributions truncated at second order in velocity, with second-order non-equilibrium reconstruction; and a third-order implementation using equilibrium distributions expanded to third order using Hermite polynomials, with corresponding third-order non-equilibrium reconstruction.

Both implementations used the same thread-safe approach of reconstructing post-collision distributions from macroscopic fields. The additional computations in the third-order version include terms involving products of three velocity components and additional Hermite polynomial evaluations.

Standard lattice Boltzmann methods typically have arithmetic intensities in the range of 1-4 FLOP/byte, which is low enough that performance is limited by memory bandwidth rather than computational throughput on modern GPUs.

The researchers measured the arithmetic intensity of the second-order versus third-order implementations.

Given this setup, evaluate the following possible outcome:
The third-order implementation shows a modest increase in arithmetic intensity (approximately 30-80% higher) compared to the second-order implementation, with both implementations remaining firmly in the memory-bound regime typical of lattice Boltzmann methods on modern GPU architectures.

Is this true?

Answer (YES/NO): NO